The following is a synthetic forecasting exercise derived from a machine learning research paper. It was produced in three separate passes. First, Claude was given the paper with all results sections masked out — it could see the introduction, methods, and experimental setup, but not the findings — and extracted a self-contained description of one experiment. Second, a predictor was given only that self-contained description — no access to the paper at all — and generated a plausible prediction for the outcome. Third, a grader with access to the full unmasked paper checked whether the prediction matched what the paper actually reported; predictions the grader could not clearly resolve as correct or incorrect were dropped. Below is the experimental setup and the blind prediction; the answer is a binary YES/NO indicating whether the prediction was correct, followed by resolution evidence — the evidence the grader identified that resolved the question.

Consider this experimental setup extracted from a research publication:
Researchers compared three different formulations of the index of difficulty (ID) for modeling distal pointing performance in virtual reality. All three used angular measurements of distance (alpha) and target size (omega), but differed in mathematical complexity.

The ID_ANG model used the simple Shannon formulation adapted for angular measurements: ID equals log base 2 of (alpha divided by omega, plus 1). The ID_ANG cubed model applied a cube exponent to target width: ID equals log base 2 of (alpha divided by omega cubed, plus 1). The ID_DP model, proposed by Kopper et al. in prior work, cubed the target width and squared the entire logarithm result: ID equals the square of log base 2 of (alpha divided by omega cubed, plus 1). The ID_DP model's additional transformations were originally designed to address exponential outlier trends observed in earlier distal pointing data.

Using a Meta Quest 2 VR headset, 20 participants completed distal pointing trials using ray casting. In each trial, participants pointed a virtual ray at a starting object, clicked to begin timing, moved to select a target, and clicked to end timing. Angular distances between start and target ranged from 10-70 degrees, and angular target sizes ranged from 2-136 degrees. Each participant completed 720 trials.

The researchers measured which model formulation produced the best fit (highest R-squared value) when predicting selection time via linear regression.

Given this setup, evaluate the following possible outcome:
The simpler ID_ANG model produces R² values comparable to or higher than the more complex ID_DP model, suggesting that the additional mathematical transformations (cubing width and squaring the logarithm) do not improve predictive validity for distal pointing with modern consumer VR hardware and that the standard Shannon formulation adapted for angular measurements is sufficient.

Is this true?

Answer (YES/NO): YES